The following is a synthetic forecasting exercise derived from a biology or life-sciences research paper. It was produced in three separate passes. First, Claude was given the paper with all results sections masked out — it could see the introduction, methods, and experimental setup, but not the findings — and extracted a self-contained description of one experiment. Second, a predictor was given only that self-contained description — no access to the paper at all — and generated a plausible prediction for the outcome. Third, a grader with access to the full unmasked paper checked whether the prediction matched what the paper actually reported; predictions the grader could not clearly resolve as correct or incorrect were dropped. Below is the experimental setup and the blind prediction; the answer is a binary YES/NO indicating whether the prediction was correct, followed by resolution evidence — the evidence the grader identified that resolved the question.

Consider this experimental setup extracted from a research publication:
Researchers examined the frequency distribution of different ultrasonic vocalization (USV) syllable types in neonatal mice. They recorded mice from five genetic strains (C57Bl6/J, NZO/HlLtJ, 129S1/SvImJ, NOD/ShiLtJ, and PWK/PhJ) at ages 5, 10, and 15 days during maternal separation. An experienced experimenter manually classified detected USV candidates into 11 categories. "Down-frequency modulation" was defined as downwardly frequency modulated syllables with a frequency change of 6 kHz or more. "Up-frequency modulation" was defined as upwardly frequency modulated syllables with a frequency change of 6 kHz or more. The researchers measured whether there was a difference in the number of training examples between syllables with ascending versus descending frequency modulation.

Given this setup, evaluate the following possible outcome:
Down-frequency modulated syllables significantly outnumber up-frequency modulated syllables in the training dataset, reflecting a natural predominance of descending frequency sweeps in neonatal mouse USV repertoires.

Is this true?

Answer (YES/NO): YES